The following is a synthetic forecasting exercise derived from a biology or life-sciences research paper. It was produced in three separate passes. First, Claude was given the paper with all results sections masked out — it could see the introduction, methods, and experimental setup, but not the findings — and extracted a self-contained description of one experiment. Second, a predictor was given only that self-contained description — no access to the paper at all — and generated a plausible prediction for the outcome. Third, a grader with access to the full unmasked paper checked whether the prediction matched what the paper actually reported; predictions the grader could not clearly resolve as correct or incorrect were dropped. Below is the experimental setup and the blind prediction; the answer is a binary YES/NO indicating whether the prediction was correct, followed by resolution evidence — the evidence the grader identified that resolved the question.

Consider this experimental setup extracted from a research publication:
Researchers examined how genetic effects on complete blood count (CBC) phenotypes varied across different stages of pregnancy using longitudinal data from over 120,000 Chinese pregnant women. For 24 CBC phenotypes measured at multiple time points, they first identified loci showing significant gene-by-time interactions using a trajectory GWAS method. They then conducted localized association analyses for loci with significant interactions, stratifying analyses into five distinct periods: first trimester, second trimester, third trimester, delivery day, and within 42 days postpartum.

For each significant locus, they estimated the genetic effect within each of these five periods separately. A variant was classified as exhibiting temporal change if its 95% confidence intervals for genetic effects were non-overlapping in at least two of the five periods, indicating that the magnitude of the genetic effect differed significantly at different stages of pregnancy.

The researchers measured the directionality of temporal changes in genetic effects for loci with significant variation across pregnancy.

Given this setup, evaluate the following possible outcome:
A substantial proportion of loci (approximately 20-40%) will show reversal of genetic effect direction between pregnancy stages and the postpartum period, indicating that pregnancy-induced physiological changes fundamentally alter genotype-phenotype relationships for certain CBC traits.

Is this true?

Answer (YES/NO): NO